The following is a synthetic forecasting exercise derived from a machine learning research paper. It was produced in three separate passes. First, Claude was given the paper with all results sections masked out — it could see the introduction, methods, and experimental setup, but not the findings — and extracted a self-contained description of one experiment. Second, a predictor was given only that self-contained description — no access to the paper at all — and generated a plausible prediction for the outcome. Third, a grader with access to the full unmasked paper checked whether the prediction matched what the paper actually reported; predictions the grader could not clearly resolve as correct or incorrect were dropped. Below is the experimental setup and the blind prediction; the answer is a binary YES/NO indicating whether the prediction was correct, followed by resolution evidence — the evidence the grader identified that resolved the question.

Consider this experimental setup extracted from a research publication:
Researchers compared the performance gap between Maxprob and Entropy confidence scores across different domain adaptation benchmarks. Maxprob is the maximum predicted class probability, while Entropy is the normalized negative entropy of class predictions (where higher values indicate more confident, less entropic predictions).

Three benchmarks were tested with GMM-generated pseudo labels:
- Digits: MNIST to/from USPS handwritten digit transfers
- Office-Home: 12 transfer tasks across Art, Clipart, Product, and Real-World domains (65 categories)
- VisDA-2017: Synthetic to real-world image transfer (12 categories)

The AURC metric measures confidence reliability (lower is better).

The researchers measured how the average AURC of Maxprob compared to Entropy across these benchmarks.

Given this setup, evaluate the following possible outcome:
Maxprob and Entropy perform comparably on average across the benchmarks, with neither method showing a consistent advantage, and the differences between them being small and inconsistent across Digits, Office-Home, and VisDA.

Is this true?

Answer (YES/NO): YES